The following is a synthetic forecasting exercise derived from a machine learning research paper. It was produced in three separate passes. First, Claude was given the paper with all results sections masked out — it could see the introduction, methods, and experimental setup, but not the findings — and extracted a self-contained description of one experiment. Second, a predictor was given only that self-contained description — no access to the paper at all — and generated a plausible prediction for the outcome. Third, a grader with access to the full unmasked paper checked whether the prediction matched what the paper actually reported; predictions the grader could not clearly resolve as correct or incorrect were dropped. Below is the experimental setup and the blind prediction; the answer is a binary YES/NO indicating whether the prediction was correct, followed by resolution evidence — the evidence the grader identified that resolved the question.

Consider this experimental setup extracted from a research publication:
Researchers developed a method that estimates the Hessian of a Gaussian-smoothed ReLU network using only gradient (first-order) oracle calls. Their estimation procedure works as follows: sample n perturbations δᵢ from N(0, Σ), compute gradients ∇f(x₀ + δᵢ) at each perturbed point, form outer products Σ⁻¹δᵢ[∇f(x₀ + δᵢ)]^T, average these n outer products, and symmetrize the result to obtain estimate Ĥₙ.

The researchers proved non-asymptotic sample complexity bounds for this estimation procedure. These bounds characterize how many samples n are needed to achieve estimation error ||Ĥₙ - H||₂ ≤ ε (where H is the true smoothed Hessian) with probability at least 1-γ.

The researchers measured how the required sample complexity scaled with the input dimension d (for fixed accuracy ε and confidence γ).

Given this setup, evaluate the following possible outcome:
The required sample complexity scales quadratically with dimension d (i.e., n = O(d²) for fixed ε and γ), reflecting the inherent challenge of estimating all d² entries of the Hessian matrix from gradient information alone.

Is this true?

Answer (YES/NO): NO